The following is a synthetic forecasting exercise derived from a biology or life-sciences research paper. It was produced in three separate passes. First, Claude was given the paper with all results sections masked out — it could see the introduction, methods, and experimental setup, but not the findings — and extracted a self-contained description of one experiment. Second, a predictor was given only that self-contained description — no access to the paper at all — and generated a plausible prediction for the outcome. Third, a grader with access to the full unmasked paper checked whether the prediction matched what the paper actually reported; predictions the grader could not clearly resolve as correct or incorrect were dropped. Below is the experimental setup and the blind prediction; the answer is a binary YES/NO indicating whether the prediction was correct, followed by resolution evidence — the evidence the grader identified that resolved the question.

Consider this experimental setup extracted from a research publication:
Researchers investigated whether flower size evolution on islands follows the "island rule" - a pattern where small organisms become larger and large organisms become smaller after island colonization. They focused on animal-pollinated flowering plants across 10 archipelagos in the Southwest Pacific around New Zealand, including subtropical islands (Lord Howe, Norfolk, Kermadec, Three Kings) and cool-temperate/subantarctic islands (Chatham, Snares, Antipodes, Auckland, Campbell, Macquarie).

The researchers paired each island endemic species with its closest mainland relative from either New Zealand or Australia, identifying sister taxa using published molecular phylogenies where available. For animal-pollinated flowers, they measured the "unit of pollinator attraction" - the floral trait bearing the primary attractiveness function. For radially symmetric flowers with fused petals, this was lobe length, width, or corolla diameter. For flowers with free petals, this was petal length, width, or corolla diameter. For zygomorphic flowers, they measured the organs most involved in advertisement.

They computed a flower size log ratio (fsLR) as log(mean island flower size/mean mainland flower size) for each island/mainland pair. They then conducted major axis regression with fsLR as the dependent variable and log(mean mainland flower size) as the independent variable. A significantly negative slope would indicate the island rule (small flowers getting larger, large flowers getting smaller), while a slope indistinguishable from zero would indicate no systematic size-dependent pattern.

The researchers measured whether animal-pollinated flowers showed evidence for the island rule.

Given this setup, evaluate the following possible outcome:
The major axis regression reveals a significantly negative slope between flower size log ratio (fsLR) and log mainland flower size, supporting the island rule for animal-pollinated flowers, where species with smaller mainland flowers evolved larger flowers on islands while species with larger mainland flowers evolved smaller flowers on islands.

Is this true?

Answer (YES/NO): YES